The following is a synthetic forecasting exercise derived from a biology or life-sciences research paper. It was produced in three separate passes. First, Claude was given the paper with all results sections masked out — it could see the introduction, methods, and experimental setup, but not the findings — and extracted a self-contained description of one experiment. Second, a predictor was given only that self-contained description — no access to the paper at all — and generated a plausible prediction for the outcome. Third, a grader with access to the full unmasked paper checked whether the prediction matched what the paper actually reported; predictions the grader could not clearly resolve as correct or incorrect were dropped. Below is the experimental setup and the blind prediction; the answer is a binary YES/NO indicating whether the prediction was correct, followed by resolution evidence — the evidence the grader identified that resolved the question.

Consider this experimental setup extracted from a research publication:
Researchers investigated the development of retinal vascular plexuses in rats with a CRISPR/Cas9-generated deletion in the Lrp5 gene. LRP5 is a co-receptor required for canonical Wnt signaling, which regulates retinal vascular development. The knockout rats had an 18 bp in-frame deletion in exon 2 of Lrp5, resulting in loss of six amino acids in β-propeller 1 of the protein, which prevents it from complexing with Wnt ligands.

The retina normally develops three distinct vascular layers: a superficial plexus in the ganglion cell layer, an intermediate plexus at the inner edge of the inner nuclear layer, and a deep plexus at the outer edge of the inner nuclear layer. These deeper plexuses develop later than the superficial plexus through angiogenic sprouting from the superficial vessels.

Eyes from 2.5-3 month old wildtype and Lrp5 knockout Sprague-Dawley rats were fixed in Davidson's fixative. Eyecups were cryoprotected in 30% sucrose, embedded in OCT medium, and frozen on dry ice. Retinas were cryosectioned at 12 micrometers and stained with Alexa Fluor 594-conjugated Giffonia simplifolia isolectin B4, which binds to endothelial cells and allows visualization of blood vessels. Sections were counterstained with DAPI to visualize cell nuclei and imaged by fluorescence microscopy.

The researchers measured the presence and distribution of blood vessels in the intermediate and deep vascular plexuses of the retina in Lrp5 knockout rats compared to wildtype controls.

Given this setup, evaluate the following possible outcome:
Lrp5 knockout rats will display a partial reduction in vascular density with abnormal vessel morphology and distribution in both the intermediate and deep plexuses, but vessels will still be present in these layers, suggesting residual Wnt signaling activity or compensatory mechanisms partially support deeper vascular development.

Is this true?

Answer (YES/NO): NO